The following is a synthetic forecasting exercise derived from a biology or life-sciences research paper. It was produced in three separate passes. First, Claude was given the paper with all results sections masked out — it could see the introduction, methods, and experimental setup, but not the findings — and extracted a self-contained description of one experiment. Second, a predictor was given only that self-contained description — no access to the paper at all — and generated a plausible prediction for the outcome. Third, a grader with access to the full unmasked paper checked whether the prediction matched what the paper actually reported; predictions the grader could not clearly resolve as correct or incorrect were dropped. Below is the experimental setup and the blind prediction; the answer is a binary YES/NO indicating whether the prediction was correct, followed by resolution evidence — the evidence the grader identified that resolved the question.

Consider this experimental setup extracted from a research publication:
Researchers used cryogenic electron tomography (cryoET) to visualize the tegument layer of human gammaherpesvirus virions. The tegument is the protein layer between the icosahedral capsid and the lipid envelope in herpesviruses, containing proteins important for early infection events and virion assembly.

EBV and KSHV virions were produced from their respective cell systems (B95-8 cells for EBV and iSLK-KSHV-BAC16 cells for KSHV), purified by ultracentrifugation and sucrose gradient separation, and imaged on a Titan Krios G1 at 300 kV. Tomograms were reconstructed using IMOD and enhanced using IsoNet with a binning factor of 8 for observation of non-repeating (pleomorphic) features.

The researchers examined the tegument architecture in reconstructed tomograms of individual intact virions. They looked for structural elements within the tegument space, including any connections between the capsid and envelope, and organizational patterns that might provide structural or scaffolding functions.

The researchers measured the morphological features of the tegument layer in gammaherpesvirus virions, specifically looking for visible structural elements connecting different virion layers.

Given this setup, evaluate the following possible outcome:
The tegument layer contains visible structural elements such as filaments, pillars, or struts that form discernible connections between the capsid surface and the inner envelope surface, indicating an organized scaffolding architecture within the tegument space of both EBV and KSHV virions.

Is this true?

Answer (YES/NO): YES